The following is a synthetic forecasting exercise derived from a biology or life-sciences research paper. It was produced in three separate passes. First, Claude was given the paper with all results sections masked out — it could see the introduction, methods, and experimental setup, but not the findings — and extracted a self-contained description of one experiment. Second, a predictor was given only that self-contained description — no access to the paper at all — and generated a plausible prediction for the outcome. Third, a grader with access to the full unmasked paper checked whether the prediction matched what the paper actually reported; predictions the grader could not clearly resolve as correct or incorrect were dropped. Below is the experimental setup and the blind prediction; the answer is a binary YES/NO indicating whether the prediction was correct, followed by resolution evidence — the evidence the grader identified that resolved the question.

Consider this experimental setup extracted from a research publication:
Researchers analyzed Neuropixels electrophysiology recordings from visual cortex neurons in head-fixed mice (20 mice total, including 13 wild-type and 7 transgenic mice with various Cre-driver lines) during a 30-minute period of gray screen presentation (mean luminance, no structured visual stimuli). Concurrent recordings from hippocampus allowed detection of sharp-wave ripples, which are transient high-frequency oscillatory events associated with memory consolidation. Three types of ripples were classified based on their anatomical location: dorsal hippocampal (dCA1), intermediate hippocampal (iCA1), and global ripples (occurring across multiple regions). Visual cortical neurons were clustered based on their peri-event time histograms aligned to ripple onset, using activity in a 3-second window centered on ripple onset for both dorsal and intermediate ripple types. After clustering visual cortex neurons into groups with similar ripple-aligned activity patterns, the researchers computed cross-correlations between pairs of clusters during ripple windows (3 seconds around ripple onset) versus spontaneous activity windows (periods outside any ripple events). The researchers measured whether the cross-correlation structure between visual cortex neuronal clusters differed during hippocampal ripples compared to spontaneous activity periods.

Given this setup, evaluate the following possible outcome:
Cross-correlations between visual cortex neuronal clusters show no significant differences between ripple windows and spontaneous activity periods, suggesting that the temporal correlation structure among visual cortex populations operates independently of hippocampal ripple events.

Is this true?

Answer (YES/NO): YES